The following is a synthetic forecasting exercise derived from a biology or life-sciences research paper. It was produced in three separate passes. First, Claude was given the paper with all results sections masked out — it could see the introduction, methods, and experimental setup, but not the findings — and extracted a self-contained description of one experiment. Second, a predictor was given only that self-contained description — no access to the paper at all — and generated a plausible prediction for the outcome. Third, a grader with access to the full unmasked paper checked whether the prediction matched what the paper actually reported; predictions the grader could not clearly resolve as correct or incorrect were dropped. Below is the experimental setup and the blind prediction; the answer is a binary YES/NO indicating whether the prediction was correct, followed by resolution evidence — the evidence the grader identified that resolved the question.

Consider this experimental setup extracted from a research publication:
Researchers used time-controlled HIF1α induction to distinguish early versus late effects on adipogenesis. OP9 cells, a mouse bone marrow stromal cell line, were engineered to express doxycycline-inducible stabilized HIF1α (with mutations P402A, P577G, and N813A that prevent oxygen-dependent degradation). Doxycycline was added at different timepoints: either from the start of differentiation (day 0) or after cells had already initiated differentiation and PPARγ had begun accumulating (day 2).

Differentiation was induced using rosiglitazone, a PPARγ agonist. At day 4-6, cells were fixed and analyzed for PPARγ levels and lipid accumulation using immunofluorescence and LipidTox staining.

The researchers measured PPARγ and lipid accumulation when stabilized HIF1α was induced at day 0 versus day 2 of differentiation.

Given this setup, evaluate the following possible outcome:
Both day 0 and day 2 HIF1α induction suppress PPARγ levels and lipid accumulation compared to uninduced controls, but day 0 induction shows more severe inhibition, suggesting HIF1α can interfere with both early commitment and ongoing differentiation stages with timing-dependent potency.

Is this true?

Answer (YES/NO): NO